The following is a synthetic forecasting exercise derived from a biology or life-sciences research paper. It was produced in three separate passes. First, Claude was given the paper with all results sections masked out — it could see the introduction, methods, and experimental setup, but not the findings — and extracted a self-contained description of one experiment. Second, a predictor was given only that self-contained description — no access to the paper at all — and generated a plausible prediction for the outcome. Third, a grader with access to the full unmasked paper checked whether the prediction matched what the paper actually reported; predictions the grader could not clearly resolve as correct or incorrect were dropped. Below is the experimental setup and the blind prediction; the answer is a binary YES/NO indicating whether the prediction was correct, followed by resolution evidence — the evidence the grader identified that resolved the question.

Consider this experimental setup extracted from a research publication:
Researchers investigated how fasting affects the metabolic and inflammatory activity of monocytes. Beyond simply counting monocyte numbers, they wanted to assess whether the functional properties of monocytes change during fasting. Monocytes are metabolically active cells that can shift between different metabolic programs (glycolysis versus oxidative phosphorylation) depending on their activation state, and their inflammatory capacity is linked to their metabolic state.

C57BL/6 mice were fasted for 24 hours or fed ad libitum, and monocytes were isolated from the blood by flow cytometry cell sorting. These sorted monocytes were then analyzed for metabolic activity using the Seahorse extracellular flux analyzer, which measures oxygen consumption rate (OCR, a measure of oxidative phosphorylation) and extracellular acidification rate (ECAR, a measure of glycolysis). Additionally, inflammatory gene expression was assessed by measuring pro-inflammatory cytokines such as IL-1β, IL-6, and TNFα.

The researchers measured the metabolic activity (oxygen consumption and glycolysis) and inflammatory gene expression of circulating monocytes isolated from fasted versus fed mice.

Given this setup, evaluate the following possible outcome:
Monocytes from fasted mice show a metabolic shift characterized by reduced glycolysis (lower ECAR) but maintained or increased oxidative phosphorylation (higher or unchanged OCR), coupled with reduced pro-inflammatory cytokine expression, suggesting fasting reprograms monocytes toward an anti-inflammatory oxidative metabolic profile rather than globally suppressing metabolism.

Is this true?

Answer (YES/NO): NO